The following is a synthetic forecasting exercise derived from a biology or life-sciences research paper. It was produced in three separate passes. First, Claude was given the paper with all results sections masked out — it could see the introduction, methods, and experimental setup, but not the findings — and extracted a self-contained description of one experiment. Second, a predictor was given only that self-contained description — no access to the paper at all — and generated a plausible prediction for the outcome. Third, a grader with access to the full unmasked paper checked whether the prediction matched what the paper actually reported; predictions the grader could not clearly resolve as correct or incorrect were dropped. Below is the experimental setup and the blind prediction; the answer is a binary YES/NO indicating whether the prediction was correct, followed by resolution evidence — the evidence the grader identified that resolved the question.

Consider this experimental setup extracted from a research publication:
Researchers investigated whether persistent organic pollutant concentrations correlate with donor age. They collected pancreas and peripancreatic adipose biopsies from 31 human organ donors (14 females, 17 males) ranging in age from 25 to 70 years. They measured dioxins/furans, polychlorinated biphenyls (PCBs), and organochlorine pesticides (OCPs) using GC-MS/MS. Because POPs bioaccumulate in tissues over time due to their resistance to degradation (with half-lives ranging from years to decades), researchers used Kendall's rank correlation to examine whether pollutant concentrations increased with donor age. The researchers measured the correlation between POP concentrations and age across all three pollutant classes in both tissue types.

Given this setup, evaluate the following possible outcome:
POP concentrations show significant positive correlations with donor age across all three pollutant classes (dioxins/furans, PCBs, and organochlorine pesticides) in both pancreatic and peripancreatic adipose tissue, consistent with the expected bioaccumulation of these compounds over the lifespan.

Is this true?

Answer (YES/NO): NO